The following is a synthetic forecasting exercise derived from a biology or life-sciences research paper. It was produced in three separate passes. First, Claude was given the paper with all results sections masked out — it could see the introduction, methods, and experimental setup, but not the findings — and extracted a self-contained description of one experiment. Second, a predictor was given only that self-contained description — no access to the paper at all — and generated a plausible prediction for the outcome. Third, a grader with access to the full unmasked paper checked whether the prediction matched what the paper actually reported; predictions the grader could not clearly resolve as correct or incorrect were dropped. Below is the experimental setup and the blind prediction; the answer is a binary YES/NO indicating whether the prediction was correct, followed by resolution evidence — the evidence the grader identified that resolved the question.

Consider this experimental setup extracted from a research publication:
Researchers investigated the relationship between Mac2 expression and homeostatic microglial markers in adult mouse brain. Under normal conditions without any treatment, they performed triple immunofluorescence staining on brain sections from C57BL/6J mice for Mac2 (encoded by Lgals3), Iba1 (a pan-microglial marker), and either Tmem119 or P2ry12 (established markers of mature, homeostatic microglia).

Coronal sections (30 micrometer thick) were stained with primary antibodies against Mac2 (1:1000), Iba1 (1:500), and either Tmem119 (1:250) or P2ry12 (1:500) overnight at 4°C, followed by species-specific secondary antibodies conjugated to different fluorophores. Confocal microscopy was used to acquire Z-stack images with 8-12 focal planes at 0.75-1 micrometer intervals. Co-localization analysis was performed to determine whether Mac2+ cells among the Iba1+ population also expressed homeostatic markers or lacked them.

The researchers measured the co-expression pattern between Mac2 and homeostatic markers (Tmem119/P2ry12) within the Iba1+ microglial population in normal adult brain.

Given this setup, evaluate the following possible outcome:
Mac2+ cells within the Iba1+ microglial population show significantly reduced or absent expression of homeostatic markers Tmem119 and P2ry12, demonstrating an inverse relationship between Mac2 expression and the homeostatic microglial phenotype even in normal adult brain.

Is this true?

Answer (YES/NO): YES